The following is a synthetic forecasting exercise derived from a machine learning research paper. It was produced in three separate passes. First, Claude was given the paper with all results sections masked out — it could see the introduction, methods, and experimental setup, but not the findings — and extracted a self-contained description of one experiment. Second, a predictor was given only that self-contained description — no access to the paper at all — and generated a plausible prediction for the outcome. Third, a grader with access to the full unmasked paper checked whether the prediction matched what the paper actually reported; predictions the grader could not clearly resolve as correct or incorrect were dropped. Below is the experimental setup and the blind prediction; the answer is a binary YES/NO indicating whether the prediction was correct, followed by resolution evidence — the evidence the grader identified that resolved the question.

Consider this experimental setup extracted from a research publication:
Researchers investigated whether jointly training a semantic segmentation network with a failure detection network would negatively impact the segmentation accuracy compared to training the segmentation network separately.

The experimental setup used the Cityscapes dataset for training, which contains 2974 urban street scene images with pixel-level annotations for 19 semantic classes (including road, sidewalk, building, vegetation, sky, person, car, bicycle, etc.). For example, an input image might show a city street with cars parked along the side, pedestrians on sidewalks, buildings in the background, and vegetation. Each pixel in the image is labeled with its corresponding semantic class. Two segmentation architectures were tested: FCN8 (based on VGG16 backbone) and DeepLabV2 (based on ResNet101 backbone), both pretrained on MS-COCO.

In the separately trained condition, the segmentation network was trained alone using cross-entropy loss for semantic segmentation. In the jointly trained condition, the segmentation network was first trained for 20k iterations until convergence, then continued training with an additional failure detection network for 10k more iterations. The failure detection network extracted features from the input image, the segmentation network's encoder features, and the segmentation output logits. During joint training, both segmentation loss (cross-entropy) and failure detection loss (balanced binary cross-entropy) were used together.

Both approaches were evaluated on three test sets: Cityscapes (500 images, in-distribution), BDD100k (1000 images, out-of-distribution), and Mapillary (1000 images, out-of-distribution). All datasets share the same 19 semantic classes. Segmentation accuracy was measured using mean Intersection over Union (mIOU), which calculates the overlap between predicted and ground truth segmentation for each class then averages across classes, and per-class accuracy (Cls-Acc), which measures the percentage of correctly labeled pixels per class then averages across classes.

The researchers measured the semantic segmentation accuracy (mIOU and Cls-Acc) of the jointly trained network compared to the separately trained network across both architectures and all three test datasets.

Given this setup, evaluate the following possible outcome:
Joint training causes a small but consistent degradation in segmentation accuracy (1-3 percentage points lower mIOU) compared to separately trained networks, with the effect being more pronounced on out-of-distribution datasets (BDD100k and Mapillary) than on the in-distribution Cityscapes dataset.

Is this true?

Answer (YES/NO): NO